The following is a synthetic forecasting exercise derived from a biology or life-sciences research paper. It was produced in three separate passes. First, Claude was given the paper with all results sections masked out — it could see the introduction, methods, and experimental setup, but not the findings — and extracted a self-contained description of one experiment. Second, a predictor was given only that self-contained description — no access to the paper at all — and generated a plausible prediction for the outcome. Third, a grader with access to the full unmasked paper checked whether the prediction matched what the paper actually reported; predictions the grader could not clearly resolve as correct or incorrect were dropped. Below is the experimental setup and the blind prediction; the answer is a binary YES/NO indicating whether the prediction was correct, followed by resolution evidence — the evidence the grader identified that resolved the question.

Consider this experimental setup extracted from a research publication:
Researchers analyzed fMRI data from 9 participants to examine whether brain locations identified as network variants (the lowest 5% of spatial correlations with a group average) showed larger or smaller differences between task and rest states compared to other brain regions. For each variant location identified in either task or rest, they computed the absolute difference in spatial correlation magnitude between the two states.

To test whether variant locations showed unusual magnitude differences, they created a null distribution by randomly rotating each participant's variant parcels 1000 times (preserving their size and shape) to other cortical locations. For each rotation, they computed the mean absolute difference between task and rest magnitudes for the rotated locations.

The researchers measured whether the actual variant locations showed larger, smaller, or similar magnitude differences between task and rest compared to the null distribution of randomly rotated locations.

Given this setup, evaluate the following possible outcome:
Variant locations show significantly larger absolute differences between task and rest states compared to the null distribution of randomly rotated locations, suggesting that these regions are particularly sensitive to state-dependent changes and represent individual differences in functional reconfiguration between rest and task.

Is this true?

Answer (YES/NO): YES